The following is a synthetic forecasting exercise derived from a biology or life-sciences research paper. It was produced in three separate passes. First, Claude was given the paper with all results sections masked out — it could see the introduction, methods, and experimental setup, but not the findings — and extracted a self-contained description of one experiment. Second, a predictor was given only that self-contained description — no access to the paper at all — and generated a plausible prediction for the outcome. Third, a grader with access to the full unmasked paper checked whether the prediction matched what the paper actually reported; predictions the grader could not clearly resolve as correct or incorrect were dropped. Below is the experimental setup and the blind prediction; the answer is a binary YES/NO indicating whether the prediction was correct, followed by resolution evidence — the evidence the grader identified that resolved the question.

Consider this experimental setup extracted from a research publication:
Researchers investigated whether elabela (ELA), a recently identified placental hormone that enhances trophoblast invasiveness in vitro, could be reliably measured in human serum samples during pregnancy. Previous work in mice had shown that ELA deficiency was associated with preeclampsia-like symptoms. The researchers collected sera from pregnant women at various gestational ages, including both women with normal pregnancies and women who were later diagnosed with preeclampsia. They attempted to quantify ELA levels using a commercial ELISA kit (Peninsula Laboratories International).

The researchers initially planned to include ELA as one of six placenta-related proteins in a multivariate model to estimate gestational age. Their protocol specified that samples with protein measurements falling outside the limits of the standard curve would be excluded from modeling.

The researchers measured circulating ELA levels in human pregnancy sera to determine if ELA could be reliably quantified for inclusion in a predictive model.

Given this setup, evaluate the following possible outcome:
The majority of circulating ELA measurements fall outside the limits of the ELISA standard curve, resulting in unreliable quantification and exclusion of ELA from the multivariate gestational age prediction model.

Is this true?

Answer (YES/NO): NO